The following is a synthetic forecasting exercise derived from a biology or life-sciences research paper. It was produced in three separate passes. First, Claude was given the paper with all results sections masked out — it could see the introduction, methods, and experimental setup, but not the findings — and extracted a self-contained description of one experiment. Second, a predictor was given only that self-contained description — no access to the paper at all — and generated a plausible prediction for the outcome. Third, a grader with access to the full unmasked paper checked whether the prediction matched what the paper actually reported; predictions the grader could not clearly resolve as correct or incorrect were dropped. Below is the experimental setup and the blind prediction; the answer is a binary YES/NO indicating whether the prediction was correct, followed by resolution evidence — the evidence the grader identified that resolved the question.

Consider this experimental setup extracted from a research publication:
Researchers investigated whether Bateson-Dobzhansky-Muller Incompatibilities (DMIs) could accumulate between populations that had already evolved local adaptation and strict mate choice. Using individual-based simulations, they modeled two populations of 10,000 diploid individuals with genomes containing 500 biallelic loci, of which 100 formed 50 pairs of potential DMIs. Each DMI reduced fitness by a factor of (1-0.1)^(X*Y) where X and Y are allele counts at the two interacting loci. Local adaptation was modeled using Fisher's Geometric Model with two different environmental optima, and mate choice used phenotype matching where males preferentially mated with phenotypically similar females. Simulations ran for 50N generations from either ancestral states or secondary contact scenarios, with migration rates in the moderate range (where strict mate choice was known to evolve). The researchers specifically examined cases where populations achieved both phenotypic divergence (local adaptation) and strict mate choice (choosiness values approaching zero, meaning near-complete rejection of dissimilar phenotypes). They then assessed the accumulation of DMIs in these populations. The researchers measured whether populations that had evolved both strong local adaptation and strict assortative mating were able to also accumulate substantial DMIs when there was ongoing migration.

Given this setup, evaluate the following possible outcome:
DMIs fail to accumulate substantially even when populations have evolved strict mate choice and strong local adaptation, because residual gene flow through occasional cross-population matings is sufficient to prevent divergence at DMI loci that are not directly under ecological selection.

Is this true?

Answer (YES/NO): YES